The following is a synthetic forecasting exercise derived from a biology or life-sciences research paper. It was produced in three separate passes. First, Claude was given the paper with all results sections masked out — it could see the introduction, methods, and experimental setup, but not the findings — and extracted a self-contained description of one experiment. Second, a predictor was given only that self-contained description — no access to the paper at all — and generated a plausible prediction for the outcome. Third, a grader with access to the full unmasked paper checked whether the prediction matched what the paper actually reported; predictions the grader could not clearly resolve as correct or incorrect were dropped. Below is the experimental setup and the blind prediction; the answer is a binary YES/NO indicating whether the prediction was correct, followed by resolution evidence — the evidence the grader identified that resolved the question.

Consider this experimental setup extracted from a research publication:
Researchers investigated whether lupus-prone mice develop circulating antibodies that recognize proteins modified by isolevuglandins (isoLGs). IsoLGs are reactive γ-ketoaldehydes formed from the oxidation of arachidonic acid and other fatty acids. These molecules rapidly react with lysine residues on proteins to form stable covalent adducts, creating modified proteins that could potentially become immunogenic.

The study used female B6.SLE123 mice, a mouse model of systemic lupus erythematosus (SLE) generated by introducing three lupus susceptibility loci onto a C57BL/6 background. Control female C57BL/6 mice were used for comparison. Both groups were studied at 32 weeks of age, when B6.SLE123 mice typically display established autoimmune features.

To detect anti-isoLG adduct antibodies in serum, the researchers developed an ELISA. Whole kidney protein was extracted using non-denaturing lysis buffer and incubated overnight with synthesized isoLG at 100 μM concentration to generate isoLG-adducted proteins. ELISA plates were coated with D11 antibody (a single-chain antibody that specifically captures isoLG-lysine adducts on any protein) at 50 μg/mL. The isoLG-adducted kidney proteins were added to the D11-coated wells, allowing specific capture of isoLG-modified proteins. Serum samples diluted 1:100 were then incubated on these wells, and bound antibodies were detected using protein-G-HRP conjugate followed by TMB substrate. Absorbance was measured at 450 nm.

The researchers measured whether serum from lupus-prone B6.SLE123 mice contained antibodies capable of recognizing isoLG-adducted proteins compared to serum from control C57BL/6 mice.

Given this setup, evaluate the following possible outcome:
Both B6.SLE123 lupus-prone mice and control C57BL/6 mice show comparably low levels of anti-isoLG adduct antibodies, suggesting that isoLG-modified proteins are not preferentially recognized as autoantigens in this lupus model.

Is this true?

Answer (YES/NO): NO